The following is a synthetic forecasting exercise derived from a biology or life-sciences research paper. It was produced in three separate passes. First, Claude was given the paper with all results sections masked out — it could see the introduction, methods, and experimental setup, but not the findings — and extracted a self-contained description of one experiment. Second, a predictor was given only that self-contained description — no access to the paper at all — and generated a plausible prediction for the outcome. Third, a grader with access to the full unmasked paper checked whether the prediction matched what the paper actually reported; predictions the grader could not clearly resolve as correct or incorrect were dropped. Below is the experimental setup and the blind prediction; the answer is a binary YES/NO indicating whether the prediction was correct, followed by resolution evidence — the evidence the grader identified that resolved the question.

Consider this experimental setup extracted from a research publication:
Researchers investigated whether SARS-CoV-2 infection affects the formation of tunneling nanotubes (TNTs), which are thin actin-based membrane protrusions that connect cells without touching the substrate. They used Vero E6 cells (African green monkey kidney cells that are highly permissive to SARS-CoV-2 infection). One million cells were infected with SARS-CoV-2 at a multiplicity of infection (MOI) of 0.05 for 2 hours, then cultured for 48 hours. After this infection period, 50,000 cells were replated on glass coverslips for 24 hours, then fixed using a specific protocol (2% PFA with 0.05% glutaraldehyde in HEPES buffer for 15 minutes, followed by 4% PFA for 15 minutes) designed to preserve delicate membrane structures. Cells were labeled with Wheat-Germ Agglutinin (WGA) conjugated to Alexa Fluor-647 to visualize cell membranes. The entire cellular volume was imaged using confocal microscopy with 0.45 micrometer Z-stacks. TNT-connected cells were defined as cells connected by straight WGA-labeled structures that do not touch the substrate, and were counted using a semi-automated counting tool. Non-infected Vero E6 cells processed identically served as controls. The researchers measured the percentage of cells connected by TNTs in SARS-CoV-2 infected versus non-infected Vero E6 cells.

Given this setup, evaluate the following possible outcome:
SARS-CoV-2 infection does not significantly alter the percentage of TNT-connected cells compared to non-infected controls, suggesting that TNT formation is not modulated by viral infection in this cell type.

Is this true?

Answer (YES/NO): NO